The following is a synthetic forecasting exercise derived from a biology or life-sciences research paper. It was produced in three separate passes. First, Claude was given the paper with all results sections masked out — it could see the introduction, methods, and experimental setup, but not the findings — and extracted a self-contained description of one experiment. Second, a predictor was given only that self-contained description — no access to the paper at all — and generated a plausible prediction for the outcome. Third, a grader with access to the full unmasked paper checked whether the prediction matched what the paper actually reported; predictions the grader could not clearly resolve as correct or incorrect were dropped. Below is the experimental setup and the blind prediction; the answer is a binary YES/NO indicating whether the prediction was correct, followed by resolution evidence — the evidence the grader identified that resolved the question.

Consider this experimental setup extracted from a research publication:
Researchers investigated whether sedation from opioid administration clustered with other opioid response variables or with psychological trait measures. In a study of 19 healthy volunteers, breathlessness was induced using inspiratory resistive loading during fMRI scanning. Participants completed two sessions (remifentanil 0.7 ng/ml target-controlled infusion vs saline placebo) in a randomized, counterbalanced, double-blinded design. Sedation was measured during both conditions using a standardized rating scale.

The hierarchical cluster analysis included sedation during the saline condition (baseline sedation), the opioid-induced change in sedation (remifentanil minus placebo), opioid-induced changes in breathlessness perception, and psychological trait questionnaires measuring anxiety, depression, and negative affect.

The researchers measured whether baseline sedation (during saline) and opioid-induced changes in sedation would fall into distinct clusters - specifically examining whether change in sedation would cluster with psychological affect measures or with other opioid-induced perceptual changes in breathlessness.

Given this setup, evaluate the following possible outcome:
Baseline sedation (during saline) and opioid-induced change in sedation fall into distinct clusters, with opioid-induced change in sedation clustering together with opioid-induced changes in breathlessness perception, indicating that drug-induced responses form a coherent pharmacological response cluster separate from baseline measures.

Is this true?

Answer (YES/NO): NO